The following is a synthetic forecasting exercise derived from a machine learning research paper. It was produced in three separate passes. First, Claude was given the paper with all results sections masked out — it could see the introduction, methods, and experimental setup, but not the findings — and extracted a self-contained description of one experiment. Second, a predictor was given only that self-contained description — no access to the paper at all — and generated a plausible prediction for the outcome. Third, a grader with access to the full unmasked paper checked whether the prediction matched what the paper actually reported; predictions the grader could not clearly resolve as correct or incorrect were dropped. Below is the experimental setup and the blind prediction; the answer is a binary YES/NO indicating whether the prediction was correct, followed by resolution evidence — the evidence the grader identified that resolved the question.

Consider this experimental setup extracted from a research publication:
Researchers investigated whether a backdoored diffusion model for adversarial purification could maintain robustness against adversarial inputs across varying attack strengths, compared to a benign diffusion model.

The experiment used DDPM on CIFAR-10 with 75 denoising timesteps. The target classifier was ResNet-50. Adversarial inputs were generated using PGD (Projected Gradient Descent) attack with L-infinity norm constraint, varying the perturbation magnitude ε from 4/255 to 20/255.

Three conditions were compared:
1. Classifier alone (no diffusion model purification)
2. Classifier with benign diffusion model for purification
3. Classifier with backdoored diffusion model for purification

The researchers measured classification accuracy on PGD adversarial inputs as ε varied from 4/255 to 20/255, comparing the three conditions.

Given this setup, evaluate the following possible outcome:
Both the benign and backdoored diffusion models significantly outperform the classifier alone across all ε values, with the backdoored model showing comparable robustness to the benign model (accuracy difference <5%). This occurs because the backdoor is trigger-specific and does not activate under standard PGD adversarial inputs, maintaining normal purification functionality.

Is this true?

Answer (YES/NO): YES